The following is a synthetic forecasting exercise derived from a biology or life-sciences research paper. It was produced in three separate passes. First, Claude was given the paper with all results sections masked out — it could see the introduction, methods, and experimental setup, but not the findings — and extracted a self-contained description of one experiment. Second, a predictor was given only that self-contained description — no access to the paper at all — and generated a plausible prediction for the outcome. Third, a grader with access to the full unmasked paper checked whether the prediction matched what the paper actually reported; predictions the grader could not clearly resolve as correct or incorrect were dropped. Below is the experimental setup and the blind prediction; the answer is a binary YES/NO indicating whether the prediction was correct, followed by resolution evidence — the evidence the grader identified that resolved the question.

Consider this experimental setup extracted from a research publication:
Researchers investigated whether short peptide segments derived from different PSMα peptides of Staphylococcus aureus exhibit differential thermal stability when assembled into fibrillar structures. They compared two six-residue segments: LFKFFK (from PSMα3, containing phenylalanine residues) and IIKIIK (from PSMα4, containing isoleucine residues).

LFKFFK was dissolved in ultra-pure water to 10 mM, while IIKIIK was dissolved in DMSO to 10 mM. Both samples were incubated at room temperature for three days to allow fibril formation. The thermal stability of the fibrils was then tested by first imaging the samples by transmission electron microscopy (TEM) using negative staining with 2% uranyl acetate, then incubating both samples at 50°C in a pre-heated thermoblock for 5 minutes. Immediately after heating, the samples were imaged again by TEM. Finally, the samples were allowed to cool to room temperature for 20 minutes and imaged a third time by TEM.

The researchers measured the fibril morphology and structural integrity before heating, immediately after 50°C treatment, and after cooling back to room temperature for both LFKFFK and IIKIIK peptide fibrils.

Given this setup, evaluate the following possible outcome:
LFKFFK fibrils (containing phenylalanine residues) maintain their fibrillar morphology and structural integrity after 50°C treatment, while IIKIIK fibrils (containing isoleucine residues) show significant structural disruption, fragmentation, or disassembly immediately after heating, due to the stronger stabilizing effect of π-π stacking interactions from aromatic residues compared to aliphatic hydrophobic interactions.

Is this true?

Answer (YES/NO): NO